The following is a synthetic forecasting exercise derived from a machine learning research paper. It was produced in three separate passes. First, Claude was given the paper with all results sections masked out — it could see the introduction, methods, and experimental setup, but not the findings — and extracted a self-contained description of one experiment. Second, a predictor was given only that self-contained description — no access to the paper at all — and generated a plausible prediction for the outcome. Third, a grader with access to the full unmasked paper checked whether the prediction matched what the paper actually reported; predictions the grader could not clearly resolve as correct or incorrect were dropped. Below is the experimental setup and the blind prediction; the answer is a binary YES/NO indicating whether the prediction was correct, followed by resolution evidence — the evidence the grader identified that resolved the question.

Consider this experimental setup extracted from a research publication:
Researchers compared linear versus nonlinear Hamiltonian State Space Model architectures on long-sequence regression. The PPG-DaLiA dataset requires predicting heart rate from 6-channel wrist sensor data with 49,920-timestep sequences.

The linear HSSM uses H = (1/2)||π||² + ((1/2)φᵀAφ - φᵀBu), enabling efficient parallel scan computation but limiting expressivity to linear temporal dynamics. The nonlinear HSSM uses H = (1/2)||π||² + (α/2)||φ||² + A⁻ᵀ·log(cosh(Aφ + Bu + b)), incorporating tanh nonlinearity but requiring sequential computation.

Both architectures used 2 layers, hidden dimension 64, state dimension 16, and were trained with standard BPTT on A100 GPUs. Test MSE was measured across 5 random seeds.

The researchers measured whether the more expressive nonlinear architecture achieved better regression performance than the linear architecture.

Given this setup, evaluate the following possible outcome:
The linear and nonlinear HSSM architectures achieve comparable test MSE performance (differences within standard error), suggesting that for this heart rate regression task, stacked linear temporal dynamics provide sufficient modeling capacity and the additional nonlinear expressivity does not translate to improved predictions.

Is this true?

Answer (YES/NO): NO